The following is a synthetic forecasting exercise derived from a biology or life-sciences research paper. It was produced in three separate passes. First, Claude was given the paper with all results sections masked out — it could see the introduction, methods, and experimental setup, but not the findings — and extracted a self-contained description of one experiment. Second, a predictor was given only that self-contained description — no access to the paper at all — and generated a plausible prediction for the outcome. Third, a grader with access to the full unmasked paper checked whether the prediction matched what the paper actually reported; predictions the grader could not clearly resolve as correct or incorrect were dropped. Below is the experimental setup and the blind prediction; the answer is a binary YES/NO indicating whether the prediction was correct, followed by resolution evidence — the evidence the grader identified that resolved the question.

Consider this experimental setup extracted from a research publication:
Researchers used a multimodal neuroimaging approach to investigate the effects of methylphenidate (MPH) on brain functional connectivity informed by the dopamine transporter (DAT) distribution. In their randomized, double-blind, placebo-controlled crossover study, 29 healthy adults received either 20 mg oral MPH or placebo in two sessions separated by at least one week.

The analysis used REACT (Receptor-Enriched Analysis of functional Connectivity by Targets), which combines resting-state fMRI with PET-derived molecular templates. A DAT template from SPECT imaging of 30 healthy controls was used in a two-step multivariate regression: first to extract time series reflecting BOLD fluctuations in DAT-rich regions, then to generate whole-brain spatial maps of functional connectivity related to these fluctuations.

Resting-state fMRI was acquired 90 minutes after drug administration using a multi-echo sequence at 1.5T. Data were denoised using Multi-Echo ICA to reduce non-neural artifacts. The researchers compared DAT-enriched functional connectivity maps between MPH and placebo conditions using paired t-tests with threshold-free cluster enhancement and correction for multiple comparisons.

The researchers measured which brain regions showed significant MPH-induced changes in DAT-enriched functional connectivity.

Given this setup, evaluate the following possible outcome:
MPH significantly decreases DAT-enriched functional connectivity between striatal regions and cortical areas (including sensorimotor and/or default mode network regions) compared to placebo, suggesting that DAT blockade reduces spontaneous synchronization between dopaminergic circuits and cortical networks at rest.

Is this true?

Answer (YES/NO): NO